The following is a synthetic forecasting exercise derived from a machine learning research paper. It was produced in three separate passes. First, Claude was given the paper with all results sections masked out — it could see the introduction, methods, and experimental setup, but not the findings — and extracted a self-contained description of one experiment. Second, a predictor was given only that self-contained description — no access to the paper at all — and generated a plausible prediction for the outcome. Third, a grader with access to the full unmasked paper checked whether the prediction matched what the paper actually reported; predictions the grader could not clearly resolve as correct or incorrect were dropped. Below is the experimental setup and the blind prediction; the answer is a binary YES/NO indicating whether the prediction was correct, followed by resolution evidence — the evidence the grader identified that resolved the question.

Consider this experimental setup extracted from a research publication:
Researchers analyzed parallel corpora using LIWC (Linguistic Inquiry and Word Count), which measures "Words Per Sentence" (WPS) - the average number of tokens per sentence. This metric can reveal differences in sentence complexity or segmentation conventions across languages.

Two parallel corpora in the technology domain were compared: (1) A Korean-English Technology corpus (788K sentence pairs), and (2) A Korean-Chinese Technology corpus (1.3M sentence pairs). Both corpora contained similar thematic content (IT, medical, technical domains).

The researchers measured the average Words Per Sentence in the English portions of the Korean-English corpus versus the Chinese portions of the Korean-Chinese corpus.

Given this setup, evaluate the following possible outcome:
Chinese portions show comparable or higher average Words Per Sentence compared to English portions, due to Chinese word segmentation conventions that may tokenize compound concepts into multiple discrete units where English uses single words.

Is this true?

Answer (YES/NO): YES